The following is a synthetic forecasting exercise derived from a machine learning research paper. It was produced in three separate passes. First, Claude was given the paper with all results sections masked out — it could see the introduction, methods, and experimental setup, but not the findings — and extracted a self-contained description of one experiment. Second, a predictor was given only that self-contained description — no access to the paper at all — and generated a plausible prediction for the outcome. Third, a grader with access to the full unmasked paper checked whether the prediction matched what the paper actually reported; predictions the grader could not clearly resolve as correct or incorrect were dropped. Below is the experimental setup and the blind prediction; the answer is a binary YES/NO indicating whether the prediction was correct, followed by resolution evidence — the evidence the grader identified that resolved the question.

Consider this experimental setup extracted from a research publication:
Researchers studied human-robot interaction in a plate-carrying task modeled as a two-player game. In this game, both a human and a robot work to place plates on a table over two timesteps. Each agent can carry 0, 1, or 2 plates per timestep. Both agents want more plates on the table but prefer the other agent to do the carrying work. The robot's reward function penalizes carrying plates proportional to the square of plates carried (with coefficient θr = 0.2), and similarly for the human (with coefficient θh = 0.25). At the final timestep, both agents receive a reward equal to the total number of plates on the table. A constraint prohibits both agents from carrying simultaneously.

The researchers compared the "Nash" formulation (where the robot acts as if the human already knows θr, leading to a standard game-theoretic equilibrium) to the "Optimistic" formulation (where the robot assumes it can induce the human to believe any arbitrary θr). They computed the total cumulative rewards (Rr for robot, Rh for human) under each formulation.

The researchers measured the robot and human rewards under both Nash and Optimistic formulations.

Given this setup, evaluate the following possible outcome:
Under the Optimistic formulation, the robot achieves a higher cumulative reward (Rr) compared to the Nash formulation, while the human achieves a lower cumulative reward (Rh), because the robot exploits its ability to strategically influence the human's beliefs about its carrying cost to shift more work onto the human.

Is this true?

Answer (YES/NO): YES